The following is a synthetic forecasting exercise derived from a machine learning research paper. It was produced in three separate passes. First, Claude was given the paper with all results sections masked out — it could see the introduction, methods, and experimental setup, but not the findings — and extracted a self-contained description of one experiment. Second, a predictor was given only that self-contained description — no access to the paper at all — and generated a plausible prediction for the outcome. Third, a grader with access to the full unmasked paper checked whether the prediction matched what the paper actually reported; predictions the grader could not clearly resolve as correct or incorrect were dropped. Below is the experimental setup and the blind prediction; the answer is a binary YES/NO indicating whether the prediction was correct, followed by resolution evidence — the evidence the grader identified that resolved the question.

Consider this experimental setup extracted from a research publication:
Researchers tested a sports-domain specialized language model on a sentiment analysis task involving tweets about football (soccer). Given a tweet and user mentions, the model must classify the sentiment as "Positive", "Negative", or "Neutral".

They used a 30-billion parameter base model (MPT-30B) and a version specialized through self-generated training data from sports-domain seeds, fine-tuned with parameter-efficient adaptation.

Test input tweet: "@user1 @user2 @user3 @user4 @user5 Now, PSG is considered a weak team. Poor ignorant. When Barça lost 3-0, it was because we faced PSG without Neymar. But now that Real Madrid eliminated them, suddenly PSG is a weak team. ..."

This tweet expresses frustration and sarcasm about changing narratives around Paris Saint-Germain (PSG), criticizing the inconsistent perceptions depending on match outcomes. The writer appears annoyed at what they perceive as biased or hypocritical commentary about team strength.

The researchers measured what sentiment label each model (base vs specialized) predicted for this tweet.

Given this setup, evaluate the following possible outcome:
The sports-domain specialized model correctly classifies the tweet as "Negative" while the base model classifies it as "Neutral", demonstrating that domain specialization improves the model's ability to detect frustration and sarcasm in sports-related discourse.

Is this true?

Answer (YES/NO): NO